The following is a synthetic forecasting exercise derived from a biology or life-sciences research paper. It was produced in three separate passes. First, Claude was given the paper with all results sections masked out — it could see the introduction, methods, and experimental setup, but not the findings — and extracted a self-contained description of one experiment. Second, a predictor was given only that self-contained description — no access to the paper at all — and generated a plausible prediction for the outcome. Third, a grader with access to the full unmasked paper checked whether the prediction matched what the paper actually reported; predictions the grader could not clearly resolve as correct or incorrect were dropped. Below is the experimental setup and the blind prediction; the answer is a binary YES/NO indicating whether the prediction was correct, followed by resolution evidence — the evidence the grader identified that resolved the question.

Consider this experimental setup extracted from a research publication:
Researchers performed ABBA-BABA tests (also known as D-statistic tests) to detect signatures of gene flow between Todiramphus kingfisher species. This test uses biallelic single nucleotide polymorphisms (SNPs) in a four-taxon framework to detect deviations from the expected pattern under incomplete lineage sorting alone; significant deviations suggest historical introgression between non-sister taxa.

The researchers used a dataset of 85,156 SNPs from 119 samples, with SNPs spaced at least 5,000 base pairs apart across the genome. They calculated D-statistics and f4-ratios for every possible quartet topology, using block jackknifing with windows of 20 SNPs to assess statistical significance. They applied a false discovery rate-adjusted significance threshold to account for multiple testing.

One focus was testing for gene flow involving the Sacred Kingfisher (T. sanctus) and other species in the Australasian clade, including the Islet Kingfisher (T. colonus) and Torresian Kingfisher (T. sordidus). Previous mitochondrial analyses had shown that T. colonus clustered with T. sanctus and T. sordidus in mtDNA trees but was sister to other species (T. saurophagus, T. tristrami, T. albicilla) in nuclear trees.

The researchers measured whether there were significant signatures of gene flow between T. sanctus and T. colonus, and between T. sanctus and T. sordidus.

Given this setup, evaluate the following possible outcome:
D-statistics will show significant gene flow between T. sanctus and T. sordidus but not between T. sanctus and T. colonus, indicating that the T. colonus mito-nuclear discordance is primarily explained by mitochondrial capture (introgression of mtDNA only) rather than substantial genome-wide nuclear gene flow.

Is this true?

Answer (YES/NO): NO